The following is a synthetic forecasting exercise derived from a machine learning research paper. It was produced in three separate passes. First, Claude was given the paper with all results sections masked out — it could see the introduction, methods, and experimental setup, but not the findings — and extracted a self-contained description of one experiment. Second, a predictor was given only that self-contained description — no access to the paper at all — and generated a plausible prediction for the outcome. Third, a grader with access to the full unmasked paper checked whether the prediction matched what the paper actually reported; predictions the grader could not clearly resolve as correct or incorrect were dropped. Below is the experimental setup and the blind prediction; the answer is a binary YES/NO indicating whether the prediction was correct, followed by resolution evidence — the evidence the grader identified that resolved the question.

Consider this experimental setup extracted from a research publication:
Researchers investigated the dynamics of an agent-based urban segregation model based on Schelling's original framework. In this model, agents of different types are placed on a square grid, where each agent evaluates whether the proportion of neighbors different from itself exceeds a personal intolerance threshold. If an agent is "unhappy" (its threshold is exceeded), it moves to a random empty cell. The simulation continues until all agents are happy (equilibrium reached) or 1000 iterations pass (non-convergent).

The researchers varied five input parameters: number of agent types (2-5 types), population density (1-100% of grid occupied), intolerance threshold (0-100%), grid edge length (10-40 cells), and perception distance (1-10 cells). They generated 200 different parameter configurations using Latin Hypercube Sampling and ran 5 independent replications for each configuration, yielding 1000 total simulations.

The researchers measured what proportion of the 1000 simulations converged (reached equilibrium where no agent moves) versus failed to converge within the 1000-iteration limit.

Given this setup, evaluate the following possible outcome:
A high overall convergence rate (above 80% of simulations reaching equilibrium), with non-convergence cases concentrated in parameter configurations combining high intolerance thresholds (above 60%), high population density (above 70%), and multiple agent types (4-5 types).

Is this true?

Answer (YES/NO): NO